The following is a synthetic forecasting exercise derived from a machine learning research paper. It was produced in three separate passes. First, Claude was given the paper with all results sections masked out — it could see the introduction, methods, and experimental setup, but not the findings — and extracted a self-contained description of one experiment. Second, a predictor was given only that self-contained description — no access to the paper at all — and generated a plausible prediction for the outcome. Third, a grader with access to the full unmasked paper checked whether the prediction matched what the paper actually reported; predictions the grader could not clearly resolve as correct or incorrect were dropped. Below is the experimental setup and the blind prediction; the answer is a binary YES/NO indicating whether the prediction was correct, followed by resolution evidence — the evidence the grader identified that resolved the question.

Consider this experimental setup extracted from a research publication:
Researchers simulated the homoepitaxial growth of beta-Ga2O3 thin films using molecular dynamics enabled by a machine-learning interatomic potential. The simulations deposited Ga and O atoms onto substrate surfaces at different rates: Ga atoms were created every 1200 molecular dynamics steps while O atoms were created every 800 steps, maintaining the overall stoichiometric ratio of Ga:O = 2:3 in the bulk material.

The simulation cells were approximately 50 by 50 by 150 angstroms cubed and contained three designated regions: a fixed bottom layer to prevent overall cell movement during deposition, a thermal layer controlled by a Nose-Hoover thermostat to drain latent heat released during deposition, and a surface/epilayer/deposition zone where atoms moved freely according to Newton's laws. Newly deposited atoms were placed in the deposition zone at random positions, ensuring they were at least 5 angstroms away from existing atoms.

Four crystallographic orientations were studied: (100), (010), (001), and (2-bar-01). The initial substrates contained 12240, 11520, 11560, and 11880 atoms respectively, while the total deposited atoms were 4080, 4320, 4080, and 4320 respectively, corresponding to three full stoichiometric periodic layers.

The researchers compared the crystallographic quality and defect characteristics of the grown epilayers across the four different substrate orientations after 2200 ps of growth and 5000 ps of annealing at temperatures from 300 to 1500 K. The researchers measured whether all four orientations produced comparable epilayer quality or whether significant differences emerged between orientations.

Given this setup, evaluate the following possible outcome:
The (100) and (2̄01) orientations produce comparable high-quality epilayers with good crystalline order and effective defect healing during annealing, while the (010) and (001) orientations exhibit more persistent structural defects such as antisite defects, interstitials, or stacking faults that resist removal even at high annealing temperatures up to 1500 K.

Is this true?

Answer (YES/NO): NO